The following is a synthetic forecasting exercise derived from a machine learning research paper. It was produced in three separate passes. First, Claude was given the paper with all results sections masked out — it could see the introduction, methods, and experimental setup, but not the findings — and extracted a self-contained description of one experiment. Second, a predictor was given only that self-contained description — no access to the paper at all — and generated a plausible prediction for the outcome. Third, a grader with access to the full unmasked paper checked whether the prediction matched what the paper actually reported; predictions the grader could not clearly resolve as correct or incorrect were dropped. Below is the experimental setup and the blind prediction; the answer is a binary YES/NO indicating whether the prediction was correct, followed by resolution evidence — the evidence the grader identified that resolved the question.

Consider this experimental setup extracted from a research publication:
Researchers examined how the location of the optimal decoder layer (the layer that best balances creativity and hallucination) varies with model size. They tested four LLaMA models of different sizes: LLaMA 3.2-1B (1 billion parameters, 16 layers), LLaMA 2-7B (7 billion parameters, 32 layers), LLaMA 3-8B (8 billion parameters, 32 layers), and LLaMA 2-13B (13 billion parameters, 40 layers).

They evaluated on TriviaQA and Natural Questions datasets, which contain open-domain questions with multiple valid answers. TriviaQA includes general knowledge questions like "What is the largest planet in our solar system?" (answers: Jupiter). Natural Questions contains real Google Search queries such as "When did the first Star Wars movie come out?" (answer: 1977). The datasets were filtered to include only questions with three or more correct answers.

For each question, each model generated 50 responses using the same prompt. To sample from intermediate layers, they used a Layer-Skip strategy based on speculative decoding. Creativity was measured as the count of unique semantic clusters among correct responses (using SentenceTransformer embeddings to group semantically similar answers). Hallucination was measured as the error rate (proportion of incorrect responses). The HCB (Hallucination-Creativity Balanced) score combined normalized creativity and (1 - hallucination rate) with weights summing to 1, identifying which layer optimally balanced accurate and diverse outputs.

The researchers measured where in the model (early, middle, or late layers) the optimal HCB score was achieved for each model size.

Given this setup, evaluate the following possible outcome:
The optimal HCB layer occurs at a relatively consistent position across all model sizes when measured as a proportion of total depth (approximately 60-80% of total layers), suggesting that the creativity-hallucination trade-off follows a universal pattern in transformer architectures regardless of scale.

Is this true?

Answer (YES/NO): NO